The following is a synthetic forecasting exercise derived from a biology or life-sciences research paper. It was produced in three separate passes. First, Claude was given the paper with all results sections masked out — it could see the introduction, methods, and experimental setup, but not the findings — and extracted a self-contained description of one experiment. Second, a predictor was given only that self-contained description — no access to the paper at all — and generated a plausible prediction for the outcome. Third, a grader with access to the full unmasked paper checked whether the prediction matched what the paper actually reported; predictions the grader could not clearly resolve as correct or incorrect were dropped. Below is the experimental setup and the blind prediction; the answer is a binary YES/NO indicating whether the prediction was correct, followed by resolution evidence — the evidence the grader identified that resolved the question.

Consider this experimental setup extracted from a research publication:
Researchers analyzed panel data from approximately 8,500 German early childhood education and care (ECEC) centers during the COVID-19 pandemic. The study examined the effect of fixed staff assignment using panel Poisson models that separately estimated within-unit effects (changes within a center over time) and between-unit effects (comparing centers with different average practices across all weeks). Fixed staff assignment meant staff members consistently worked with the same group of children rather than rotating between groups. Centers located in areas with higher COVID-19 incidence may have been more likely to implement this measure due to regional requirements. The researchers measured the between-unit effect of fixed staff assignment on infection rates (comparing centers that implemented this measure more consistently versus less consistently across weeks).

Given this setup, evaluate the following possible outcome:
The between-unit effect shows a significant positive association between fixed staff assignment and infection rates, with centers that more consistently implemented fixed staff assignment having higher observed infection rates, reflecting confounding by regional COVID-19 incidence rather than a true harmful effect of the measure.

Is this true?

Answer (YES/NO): YES